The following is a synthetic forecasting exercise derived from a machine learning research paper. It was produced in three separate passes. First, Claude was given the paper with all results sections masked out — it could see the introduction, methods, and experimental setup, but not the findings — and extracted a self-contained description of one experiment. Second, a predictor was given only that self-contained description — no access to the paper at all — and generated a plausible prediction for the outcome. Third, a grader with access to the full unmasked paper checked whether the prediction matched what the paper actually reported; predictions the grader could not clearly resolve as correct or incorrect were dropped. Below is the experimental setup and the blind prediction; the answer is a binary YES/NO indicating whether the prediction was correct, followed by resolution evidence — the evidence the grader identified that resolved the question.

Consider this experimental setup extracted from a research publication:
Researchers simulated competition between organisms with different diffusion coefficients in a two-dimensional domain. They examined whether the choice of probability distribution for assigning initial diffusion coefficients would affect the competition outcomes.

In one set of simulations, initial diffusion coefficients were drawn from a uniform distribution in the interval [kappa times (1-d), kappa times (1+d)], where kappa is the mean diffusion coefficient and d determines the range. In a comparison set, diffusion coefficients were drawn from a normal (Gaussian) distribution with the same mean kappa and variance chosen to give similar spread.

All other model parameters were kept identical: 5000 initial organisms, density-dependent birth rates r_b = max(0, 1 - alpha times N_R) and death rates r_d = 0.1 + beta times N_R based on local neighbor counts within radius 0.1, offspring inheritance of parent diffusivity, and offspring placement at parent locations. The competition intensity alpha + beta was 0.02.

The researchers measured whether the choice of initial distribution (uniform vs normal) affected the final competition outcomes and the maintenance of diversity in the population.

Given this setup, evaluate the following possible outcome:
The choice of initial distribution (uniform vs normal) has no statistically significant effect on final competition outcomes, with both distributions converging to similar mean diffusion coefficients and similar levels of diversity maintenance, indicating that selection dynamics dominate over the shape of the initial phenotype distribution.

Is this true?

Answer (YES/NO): YES